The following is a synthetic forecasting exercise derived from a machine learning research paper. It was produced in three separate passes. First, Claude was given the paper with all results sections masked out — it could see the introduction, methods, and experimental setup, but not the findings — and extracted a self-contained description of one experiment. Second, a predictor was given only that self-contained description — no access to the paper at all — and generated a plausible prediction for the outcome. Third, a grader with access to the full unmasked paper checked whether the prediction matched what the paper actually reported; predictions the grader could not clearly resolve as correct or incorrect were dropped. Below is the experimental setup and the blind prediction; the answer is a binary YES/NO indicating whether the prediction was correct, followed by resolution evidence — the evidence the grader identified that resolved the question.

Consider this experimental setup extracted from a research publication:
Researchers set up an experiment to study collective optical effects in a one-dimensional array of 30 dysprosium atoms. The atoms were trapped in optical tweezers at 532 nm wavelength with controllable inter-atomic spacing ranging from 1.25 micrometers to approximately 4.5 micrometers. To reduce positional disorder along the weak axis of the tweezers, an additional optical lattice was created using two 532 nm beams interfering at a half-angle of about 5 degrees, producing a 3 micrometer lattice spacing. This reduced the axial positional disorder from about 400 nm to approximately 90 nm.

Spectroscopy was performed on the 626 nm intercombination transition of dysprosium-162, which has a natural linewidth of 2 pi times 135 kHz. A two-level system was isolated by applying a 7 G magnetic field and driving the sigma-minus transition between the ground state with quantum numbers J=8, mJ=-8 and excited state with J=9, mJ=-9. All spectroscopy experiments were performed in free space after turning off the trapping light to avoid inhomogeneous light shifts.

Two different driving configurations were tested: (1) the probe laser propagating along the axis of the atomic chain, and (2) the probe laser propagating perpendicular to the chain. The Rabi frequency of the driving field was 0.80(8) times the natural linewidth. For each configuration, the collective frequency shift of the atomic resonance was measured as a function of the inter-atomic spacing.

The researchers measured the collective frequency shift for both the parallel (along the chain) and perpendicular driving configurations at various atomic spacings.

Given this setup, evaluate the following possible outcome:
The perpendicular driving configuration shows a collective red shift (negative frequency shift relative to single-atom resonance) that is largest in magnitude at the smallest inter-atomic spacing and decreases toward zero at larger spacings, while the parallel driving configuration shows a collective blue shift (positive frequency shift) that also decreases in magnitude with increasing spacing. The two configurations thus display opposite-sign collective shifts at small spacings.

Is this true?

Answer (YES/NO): NO